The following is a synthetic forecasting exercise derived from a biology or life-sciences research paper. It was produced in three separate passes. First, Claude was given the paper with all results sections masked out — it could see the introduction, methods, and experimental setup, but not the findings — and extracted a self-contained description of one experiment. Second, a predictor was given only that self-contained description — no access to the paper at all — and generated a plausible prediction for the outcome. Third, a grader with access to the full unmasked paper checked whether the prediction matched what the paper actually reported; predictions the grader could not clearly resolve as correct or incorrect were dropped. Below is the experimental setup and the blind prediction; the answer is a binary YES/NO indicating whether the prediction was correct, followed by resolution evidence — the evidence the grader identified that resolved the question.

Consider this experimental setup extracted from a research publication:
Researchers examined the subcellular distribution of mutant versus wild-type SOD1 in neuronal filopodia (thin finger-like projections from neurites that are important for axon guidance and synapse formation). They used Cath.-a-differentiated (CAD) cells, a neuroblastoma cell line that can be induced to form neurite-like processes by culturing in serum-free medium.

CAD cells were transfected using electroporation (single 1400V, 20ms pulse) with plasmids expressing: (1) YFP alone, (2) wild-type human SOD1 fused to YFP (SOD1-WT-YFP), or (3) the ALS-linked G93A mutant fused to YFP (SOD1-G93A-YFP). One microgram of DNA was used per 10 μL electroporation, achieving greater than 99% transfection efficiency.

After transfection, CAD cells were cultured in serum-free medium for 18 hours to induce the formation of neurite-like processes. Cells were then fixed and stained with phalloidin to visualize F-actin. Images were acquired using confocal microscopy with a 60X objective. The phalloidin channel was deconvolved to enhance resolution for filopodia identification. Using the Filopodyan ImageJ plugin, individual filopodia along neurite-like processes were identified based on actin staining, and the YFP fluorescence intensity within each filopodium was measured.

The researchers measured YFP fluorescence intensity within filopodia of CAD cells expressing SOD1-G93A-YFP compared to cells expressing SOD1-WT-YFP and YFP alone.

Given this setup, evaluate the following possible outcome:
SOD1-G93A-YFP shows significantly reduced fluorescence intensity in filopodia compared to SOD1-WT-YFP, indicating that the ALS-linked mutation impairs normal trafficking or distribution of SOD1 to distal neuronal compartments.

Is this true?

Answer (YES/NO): NO